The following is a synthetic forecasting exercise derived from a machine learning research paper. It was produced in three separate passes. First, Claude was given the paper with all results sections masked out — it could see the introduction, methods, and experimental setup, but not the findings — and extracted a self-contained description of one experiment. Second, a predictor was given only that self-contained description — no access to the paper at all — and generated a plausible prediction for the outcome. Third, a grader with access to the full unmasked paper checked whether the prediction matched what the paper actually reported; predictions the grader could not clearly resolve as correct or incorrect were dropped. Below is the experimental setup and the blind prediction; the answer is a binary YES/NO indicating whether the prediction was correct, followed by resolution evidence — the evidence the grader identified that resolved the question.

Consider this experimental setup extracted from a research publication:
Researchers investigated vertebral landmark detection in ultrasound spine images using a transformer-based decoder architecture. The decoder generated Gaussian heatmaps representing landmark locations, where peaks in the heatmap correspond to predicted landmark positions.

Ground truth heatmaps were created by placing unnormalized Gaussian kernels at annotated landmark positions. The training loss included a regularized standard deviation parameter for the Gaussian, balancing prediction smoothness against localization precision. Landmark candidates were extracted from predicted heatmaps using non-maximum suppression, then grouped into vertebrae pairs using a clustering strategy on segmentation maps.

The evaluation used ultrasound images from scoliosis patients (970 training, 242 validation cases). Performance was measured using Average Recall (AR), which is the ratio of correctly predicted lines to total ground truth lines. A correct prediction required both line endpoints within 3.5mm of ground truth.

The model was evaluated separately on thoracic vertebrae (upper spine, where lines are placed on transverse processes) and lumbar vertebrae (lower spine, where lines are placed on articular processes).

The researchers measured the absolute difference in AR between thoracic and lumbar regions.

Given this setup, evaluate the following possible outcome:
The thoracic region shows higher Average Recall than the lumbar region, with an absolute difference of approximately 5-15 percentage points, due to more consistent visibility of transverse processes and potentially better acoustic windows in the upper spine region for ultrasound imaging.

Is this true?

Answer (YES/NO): NO